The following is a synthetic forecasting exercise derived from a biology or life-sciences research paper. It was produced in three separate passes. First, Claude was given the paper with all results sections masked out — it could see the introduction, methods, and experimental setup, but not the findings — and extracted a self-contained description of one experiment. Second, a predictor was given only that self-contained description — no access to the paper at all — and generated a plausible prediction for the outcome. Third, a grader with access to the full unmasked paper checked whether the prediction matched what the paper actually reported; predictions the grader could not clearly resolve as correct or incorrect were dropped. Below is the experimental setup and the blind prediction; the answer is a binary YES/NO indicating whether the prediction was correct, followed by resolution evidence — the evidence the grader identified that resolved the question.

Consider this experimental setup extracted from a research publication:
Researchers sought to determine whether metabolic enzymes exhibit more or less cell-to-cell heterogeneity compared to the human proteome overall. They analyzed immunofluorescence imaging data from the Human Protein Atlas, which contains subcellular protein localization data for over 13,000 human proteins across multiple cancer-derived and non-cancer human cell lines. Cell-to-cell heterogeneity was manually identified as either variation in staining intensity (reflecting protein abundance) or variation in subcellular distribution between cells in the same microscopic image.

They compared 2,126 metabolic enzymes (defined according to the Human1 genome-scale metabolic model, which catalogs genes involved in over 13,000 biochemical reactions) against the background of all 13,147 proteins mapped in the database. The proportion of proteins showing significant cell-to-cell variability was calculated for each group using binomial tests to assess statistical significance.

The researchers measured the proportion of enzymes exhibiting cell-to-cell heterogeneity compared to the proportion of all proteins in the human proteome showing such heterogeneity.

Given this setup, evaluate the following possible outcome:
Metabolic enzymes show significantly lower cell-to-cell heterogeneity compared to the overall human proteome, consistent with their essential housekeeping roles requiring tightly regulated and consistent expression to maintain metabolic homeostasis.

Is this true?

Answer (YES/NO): NO